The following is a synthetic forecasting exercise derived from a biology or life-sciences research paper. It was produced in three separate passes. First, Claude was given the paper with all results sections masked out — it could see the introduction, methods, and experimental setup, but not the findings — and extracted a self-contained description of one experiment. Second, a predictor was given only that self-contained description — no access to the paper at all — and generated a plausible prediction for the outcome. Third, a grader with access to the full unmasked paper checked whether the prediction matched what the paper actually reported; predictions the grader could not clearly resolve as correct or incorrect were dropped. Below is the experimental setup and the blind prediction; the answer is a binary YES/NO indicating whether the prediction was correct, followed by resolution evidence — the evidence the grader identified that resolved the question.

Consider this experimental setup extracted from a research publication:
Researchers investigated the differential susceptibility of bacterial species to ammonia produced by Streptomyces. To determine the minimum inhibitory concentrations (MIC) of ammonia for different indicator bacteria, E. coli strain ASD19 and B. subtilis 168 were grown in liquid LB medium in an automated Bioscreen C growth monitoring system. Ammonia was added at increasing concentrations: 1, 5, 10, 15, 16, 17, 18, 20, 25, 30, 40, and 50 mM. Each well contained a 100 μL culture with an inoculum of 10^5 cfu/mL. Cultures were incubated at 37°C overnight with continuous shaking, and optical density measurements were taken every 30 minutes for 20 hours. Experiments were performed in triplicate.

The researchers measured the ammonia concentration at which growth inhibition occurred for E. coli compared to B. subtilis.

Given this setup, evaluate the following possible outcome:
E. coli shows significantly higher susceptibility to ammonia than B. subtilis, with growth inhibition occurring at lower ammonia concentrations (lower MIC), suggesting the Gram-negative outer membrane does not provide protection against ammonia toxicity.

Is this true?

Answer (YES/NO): YES